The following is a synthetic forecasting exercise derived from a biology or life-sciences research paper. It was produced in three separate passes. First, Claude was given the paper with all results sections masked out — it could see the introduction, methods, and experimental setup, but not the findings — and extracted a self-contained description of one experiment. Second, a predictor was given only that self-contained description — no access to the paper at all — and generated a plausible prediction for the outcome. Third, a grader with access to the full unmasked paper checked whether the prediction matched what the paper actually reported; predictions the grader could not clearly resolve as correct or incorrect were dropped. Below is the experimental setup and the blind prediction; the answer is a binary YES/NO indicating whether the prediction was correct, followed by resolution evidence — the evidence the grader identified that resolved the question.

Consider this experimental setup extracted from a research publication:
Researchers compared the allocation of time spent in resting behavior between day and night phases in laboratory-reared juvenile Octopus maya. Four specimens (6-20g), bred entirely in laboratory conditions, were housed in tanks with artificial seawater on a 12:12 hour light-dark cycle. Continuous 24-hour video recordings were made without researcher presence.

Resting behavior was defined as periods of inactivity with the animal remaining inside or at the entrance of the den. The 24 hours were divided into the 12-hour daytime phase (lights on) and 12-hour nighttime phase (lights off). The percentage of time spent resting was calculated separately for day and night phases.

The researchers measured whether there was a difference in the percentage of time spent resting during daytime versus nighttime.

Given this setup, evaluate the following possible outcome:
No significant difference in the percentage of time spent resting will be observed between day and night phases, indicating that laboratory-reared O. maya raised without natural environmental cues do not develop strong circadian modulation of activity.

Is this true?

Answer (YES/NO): NO